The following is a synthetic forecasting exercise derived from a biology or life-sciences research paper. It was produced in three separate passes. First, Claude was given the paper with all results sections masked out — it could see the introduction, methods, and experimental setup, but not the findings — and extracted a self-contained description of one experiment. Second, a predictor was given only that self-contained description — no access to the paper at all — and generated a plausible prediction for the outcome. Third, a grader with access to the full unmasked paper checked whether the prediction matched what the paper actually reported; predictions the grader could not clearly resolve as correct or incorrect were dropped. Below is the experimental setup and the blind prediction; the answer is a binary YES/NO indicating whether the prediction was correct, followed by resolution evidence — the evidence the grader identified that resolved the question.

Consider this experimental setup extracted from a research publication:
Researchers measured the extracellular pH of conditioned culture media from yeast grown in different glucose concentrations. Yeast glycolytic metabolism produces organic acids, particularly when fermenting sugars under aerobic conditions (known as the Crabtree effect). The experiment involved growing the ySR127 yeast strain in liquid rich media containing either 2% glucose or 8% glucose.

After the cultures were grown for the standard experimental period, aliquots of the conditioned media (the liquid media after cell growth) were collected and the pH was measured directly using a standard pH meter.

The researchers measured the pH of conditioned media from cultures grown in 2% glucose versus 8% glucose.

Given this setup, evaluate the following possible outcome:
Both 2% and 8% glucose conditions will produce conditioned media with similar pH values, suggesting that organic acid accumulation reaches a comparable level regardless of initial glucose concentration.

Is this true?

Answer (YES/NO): NO